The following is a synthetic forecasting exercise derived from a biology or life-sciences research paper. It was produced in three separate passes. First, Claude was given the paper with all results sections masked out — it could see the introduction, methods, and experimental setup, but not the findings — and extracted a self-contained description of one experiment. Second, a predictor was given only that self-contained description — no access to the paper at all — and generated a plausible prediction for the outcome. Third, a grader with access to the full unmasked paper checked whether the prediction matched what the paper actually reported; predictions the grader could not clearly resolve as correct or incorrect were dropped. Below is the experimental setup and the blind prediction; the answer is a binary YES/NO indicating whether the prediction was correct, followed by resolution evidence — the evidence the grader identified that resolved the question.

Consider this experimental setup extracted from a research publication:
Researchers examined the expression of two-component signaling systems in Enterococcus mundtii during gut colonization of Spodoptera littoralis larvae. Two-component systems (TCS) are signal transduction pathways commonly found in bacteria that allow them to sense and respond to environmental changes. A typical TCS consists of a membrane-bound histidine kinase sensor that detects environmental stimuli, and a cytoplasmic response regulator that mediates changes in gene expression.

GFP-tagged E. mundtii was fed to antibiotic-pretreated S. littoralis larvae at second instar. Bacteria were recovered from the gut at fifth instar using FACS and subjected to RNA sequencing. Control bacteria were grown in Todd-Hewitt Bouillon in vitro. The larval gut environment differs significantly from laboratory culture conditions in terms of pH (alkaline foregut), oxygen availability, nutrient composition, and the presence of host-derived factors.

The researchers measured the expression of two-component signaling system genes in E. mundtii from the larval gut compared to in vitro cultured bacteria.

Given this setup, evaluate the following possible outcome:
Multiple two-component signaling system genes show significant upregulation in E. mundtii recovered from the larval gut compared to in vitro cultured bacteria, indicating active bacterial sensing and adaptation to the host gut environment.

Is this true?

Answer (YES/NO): YES